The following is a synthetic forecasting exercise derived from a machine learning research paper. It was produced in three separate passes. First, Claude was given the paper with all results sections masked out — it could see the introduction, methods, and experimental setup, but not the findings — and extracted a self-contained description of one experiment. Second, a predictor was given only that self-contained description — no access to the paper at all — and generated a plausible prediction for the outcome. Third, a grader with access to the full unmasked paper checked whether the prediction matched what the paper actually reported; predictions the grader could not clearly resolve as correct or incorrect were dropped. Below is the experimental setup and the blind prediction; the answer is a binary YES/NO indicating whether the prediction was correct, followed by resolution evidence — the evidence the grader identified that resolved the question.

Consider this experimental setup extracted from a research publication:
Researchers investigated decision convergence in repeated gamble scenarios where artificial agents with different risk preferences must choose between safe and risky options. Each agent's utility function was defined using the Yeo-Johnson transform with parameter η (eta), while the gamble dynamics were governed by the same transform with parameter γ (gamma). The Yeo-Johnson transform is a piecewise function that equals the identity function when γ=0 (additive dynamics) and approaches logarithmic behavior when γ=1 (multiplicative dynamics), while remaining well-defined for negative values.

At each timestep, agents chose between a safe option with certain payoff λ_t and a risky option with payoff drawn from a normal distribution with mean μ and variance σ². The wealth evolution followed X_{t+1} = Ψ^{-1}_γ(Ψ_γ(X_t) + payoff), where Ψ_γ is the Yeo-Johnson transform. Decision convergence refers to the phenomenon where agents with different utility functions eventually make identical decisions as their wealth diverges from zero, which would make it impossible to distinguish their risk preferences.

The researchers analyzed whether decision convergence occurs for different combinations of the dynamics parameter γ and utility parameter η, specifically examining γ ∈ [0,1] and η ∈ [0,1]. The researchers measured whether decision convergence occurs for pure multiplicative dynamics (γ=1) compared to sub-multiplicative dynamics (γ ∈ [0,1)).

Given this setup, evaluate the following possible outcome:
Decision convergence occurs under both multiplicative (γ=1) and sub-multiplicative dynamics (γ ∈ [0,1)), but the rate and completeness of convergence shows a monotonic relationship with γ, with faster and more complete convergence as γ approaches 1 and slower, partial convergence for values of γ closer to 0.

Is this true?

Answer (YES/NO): NO